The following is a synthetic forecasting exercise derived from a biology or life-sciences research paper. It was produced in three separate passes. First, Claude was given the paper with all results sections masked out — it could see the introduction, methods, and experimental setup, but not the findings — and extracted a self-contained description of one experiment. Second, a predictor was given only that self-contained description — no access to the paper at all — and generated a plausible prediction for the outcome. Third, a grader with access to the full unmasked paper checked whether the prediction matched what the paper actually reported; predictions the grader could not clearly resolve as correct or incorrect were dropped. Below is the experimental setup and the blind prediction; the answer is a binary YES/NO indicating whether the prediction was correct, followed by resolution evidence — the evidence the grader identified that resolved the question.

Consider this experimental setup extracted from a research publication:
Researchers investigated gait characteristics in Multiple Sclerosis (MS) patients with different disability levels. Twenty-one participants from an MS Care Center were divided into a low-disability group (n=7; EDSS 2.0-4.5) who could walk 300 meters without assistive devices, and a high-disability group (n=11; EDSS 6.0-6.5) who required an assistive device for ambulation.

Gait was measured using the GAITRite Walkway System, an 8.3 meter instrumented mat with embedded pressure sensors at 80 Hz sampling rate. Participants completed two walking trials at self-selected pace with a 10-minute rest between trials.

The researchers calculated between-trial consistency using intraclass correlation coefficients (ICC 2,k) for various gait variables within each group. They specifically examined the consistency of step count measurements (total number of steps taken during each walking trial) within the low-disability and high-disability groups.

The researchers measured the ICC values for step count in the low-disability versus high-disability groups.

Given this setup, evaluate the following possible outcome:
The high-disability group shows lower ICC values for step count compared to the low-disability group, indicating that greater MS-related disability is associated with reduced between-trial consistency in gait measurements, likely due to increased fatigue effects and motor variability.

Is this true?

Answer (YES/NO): NO